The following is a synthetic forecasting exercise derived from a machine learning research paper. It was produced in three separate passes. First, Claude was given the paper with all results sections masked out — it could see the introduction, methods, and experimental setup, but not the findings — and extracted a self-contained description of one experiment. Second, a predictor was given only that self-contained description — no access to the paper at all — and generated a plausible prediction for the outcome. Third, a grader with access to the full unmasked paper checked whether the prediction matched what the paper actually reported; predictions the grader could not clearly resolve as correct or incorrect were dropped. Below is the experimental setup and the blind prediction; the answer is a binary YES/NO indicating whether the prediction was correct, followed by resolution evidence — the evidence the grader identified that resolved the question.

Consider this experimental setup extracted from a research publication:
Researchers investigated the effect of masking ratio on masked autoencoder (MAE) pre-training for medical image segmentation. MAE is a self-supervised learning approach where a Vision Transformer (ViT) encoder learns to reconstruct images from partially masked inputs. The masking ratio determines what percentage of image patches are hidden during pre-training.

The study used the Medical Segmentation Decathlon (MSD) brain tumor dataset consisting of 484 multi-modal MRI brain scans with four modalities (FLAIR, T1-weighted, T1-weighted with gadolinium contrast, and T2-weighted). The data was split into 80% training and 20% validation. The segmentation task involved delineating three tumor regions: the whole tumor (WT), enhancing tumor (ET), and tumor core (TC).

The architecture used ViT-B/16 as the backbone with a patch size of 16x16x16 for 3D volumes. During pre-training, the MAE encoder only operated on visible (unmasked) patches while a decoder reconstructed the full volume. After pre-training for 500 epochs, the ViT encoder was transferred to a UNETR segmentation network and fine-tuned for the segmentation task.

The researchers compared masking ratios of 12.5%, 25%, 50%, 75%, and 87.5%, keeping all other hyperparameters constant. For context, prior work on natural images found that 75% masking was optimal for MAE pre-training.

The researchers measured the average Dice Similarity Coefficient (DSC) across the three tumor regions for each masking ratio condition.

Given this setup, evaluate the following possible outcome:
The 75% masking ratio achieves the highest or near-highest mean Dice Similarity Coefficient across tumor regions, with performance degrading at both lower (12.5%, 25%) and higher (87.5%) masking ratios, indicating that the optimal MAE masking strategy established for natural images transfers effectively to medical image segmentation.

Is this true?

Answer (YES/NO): NO